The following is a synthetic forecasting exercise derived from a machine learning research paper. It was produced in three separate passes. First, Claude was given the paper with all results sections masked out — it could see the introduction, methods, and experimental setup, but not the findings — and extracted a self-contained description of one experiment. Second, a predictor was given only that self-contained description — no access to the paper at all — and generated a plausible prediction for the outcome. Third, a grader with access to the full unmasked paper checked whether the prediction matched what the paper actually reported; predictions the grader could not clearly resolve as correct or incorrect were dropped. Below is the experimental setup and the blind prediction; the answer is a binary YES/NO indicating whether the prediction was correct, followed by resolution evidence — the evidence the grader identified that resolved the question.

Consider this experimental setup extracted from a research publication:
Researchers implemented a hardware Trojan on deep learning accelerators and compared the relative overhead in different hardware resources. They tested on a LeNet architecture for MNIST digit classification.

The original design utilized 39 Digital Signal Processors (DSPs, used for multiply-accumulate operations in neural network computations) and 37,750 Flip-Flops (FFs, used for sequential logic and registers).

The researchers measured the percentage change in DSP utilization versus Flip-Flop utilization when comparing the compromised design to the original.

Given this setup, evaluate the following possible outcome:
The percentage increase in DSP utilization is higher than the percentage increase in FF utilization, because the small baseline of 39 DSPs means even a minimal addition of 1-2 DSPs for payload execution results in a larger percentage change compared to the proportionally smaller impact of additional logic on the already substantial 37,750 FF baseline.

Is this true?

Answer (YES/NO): NO